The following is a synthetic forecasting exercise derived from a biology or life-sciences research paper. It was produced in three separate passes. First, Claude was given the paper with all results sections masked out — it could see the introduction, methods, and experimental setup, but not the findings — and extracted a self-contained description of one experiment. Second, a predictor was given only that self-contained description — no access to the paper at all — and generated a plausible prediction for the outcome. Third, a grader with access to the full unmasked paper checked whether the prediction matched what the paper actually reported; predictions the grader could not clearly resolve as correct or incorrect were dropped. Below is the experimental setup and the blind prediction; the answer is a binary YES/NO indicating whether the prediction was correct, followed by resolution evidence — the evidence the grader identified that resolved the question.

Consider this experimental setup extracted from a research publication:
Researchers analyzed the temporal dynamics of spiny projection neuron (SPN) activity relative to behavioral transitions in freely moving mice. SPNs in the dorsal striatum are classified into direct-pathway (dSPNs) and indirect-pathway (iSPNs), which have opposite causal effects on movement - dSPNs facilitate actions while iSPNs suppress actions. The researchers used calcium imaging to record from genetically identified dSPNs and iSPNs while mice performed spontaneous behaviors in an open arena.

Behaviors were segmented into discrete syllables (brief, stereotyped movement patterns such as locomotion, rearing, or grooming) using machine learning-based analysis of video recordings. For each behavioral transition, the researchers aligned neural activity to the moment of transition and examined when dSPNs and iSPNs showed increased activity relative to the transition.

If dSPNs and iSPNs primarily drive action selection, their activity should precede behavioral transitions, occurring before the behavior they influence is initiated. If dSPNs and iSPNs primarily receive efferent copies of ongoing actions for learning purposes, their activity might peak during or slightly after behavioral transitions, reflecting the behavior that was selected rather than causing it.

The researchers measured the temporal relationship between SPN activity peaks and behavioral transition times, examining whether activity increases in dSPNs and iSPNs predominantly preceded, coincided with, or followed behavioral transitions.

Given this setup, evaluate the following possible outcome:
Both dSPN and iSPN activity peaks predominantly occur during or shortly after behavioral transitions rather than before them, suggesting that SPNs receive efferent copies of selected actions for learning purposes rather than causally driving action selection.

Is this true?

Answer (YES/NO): NO